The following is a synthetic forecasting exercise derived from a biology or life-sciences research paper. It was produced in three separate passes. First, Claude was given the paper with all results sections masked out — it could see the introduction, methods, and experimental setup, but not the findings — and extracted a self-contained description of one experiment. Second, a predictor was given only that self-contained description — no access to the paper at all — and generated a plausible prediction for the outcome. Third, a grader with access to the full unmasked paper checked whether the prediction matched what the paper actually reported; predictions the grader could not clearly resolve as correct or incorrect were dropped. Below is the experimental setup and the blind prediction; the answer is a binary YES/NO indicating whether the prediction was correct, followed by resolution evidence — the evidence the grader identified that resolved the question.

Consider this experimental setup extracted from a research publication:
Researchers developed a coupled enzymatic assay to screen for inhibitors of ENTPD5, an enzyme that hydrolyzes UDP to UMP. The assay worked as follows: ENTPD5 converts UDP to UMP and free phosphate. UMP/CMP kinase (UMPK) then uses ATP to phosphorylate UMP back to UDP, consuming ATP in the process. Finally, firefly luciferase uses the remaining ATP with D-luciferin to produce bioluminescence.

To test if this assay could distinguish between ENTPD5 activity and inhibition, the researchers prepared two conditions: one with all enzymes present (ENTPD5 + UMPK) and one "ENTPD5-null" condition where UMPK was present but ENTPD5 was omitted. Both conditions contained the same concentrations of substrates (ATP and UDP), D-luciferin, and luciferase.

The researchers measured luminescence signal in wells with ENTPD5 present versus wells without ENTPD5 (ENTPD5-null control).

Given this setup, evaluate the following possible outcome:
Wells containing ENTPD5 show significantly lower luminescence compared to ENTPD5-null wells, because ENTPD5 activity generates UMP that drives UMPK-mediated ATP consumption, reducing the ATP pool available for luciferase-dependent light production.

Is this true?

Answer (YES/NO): YES